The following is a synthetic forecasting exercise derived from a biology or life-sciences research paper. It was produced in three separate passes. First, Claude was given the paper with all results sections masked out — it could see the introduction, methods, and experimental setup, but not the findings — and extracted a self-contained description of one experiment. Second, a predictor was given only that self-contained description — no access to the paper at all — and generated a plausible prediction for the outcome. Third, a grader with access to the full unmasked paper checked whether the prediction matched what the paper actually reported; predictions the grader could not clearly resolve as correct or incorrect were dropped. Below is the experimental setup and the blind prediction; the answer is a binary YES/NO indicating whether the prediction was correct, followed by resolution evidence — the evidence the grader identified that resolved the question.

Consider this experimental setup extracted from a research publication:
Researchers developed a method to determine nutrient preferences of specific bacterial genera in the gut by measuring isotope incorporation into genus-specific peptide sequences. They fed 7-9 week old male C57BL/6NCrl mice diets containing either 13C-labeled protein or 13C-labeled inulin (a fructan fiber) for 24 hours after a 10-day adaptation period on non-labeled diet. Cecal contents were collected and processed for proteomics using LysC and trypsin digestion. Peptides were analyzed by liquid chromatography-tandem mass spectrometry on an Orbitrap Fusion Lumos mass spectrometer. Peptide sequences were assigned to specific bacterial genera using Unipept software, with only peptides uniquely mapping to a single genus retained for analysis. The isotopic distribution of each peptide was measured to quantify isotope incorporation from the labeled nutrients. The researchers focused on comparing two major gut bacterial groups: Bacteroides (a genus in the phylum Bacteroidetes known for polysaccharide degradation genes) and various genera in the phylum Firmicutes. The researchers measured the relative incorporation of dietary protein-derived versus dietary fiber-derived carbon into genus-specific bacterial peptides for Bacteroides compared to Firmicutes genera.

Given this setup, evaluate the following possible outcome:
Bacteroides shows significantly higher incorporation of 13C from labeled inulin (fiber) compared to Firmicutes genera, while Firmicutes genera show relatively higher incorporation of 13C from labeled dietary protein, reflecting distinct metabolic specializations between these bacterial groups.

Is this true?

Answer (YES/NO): NO